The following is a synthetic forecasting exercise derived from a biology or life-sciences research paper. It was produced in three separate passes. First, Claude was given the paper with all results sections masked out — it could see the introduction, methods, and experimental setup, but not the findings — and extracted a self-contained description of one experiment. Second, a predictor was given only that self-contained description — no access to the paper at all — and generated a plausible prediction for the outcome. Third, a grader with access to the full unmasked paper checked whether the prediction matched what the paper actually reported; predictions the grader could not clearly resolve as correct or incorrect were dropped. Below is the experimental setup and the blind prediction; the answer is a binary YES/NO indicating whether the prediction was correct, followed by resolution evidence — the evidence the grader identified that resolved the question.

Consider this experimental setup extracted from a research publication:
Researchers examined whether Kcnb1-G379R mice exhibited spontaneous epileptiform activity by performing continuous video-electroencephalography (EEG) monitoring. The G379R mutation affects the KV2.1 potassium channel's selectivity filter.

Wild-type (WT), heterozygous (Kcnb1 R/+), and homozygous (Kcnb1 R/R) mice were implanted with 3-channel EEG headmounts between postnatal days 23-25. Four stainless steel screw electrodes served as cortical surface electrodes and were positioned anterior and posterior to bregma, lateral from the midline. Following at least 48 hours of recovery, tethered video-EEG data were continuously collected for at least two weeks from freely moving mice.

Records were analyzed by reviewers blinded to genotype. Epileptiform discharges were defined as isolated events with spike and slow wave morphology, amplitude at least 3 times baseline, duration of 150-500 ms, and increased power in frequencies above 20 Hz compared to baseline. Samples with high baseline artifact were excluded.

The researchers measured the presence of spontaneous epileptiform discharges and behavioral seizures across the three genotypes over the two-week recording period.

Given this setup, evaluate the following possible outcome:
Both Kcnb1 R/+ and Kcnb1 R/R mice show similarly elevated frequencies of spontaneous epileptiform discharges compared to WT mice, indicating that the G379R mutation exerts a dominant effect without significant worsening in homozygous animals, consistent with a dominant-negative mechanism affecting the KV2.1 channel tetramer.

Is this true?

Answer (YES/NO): NO